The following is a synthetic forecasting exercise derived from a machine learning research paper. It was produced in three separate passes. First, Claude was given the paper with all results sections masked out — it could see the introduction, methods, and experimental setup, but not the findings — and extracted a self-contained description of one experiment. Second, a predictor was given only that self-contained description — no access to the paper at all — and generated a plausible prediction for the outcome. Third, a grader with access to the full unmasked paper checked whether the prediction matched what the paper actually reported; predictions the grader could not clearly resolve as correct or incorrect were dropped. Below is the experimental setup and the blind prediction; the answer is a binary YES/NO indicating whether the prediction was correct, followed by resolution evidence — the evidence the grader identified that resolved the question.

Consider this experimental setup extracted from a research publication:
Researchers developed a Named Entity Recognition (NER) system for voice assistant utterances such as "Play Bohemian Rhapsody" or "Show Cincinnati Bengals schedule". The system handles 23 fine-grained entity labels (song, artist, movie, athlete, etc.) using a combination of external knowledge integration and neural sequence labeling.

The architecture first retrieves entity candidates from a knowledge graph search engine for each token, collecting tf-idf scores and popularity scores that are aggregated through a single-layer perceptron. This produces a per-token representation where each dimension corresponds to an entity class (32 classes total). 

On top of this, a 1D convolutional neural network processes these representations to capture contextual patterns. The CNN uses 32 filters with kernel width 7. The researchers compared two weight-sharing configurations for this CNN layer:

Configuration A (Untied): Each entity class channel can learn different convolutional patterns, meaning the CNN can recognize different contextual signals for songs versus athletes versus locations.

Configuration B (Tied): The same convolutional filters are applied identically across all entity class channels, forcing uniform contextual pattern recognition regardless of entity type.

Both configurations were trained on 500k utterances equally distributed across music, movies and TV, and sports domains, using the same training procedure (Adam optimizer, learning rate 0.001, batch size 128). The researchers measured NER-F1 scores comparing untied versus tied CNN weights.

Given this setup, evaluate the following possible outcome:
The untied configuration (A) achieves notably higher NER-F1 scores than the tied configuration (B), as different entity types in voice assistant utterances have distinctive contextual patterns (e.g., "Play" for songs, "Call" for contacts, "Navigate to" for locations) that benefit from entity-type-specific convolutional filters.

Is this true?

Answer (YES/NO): NO